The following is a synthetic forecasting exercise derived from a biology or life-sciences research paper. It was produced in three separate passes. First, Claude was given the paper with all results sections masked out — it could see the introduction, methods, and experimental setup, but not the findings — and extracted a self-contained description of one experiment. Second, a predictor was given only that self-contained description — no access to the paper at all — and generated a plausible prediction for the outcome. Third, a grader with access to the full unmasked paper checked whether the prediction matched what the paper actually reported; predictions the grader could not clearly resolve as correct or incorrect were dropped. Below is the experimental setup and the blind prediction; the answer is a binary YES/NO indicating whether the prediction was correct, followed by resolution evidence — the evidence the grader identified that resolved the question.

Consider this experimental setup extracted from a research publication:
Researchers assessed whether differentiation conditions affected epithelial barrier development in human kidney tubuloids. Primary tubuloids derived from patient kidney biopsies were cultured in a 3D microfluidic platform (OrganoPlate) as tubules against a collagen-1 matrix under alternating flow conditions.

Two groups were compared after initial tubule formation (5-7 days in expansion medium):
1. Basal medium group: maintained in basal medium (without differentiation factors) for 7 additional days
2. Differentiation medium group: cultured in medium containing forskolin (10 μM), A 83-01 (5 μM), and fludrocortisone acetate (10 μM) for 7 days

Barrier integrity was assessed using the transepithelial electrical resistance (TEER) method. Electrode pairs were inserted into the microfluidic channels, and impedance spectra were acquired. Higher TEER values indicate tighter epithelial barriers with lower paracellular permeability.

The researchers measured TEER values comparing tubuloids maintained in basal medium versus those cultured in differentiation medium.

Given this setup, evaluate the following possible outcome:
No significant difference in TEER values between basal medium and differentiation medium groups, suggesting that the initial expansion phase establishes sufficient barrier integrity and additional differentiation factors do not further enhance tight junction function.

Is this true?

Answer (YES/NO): NO